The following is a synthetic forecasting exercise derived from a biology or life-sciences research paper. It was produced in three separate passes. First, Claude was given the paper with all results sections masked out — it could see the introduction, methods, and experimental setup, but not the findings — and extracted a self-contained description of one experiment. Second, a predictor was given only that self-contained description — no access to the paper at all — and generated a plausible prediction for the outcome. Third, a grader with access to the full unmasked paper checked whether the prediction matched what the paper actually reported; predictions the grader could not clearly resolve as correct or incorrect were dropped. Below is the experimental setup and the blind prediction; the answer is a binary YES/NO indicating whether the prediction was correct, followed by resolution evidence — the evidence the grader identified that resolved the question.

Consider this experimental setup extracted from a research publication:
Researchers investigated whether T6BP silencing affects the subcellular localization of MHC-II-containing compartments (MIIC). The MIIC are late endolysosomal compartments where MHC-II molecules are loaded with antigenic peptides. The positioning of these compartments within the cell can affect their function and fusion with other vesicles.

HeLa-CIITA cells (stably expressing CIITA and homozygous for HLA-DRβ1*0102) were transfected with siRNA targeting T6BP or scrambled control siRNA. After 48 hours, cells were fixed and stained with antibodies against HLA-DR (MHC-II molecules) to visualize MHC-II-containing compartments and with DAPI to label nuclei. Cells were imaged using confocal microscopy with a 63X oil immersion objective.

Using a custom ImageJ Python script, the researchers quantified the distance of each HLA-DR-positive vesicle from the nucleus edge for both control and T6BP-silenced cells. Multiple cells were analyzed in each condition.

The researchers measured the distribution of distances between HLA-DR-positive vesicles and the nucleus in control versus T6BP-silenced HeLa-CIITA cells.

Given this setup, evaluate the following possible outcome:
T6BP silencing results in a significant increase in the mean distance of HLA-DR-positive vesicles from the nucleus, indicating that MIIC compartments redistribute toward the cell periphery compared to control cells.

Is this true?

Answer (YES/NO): NO